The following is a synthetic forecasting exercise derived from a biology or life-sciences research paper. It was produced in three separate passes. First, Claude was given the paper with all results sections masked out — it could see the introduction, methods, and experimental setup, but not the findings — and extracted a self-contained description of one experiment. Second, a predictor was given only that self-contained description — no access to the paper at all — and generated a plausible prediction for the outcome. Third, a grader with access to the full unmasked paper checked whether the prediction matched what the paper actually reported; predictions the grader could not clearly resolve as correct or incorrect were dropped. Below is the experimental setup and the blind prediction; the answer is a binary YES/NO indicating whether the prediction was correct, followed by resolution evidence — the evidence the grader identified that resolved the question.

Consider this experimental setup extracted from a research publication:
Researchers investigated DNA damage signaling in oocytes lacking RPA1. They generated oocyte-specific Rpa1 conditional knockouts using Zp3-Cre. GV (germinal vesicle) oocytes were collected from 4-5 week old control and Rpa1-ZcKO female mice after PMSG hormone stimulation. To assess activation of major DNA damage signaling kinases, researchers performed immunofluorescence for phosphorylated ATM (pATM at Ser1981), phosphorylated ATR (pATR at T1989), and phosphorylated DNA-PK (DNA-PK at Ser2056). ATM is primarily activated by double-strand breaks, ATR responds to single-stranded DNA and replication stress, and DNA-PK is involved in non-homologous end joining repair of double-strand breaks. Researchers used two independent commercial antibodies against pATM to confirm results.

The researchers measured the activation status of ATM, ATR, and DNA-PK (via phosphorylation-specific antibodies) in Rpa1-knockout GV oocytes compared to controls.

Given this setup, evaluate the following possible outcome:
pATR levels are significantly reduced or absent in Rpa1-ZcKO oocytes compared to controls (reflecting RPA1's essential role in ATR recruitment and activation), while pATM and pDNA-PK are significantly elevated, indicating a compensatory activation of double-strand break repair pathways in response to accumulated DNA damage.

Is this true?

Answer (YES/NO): NO